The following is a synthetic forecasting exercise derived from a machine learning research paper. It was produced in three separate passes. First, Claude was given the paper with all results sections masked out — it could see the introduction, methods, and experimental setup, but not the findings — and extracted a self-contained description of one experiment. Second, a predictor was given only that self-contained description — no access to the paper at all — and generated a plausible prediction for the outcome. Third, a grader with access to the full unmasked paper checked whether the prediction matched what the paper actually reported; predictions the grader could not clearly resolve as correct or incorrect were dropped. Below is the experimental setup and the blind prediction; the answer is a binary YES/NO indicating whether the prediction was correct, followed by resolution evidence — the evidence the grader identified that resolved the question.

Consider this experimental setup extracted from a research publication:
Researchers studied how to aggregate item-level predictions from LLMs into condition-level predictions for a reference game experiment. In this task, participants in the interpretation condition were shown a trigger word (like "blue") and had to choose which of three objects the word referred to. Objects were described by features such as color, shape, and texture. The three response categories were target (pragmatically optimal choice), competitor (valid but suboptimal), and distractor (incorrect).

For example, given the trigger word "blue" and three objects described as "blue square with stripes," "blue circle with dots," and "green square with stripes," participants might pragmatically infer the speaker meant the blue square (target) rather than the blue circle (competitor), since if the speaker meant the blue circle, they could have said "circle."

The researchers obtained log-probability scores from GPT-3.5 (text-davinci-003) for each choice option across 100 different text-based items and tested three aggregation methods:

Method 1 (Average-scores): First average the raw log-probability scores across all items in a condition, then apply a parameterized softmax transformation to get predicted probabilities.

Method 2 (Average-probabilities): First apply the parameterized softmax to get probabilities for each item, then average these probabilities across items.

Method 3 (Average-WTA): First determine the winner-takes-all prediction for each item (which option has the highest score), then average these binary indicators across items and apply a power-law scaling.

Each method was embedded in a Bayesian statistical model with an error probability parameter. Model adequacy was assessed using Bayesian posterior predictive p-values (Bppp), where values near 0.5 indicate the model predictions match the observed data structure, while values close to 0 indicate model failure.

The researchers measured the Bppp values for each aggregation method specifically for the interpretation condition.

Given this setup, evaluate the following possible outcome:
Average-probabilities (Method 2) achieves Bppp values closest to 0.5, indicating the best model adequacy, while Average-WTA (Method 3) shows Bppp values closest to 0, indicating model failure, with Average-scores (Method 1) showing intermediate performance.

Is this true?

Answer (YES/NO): NO